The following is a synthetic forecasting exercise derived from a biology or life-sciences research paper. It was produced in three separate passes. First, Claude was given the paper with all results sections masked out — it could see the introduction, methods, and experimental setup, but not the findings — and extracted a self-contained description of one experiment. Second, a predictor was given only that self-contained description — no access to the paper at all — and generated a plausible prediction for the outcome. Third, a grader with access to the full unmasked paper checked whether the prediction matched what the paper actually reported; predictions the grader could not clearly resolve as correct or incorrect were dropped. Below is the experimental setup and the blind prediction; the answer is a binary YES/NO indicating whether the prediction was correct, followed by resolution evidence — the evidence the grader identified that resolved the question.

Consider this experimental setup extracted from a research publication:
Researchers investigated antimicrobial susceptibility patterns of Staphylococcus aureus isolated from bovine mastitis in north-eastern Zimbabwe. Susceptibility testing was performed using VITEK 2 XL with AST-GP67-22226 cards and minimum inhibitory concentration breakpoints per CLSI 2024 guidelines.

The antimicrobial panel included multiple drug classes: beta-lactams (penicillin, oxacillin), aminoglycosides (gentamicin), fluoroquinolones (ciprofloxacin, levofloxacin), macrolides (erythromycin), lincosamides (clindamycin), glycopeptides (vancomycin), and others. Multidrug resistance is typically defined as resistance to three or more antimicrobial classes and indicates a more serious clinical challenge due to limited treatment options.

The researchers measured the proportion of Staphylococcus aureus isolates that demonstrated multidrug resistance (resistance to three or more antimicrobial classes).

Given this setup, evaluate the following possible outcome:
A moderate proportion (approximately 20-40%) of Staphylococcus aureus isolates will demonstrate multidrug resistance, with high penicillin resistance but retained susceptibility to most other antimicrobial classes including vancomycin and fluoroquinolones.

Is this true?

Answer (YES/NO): NO